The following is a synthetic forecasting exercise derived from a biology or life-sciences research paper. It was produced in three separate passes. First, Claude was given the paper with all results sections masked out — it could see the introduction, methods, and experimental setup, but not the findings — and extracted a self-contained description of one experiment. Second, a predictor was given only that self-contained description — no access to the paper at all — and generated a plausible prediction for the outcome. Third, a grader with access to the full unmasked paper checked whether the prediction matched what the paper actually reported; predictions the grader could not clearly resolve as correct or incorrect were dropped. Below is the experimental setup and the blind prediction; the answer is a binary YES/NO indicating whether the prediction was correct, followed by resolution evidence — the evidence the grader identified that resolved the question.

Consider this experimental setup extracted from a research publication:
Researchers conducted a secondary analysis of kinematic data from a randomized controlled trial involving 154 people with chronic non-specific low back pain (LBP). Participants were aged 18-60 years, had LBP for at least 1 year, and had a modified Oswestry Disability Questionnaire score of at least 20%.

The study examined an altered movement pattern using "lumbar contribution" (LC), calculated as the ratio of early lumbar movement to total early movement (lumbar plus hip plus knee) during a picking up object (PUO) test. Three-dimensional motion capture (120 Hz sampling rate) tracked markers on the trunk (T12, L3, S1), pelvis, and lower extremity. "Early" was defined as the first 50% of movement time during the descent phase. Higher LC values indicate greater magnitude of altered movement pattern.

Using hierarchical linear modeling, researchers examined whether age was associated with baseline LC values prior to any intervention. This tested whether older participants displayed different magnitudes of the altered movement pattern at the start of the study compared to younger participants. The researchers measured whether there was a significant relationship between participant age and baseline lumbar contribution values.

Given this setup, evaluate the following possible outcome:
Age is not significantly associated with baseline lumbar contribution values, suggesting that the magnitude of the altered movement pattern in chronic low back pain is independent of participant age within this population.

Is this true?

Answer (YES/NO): NO